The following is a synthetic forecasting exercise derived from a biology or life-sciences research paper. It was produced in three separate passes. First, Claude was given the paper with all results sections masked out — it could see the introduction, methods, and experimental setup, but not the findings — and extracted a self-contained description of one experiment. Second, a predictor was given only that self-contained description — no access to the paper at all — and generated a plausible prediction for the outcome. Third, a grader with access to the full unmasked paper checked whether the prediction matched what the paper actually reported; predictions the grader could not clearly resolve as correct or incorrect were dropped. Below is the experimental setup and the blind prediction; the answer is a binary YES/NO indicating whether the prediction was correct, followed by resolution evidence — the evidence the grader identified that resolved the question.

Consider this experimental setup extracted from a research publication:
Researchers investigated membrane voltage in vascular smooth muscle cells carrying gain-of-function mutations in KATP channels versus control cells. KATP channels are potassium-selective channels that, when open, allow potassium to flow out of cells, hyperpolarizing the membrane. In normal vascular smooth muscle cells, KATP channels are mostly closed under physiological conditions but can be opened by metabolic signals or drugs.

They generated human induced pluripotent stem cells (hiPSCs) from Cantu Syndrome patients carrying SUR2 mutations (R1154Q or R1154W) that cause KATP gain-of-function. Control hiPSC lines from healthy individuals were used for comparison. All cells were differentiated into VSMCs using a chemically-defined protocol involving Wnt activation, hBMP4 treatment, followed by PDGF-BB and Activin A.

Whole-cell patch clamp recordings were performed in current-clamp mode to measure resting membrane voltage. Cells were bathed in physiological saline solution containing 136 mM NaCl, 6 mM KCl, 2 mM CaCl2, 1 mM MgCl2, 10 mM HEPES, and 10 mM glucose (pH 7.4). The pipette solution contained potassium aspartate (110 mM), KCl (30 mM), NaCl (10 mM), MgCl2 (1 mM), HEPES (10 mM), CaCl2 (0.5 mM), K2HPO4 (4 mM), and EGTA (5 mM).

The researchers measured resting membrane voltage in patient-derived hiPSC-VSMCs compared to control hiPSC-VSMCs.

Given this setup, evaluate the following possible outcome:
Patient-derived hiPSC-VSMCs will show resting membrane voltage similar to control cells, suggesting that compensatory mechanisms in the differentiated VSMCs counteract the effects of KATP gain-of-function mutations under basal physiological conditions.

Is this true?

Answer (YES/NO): NO